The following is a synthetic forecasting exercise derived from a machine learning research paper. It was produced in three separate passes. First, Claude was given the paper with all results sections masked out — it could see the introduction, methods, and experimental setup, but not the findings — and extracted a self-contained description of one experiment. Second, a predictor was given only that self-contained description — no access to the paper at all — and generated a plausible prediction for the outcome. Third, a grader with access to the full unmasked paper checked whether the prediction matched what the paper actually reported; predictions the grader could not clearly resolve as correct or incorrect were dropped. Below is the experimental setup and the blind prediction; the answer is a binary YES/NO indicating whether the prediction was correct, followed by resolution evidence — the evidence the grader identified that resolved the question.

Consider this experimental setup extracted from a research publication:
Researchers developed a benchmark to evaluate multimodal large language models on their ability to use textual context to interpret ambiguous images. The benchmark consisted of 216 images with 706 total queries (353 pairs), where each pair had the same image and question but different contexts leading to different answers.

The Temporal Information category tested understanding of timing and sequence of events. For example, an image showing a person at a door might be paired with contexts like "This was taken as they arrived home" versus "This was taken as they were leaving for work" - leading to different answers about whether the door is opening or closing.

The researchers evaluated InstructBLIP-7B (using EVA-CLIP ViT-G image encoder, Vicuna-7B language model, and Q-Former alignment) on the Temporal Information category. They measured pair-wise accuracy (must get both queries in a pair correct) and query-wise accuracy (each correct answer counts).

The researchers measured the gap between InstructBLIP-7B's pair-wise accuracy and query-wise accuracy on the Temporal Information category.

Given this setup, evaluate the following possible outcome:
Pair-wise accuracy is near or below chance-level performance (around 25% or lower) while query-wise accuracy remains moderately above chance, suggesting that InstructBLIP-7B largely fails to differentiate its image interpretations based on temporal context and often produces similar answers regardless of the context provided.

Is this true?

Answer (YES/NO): YES